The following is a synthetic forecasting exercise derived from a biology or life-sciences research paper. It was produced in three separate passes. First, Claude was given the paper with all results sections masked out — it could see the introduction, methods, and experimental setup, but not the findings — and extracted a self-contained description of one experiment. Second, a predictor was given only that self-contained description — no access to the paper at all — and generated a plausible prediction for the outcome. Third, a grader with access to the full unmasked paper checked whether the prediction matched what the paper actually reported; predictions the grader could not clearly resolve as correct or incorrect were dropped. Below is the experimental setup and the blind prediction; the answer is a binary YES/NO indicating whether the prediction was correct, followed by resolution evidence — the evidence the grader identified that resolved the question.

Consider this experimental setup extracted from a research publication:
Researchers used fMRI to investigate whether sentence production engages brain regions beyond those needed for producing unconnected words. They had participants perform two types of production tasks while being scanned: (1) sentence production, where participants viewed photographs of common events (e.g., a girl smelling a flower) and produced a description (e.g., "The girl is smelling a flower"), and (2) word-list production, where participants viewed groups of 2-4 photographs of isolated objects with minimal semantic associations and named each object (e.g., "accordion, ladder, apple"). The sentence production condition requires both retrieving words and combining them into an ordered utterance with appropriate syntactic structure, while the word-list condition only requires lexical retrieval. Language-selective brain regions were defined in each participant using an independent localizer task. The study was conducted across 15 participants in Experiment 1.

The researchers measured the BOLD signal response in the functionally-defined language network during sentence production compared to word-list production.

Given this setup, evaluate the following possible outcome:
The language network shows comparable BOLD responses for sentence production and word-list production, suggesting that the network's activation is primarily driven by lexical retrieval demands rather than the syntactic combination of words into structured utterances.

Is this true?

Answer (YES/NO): NO